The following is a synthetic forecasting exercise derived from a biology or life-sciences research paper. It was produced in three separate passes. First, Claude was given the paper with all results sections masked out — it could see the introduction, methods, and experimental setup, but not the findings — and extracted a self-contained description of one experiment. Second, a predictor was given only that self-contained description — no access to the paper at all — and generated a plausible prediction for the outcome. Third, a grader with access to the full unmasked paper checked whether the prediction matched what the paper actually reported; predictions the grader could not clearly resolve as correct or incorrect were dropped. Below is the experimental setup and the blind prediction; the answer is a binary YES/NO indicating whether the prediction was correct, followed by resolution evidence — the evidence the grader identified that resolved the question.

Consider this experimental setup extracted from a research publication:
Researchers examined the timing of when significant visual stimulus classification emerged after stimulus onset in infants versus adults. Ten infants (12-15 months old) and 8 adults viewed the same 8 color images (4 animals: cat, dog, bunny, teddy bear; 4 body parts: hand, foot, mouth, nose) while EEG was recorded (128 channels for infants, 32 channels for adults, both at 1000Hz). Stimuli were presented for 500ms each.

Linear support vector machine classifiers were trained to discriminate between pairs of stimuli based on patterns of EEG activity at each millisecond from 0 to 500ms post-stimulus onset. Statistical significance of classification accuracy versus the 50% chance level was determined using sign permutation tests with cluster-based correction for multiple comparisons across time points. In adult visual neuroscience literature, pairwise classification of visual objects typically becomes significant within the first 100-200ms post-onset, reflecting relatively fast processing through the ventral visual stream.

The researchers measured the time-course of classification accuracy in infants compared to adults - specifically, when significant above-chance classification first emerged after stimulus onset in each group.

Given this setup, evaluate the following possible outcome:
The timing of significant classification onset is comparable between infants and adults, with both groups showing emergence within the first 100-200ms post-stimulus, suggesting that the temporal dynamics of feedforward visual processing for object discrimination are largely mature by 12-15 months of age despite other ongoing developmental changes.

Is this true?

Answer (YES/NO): YES